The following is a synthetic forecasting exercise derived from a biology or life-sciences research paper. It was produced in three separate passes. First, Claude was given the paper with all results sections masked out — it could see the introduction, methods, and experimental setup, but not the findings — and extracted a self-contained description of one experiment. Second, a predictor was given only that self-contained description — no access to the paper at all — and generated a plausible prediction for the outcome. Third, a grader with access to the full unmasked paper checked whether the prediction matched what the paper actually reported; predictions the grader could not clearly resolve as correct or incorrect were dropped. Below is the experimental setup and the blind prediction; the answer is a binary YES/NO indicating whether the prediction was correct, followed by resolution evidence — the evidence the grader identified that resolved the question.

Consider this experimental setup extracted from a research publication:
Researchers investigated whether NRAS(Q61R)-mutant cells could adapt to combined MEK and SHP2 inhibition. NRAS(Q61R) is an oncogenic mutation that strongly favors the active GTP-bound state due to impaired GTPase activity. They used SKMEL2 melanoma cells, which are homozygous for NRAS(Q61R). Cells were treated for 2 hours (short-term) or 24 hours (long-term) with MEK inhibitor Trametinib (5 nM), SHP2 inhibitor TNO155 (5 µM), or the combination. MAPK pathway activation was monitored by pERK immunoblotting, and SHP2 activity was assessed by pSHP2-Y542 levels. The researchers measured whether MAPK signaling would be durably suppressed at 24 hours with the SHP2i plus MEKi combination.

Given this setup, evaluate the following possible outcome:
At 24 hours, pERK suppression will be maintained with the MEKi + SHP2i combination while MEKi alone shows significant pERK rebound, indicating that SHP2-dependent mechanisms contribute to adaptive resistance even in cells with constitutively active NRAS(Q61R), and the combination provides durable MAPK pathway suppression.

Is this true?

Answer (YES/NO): NO